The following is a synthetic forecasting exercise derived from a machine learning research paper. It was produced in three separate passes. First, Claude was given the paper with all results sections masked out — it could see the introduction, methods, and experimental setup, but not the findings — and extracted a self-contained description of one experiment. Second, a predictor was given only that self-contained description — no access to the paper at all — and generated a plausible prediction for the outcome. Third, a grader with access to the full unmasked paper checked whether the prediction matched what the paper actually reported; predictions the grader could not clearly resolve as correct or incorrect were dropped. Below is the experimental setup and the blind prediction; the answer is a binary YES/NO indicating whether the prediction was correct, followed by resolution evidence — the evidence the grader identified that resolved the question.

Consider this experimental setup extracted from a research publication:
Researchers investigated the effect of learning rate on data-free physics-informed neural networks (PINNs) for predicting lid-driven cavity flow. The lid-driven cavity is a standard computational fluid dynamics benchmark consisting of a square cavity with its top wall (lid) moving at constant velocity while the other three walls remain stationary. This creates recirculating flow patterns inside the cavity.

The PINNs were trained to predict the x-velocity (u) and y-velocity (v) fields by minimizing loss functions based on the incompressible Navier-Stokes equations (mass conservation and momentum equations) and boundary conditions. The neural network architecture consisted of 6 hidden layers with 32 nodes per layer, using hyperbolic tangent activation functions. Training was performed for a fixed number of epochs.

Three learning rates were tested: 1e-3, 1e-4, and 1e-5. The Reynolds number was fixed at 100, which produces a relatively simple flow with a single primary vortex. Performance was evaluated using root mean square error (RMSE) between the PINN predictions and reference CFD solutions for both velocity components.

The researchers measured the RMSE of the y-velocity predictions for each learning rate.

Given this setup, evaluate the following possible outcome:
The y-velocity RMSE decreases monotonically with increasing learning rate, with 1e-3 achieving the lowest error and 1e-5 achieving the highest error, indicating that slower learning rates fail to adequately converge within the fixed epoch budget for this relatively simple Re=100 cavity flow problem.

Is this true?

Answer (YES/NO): YES